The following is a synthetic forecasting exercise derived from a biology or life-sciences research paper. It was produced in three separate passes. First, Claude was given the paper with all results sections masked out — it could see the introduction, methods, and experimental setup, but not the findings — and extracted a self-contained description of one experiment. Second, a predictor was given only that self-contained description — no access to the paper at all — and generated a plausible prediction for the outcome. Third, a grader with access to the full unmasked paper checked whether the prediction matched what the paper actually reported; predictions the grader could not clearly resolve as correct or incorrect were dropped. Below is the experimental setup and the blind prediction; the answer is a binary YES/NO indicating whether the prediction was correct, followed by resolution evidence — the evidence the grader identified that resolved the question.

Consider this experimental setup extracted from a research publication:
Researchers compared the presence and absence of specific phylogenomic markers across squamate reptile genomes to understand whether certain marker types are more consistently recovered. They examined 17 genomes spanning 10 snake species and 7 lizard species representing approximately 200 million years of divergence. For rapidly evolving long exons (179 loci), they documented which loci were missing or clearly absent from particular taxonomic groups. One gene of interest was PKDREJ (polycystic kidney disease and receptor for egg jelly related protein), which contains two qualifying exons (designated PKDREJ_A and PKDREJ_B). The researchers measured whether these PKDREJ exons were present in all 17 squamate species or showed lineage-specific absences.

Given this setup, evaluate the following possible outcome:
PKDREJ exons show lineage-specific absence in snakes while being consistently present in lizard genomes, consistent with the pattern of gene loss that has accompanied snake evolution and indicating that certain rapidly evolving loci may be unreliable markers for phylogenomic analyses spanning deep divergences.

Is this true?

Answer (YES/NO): NO